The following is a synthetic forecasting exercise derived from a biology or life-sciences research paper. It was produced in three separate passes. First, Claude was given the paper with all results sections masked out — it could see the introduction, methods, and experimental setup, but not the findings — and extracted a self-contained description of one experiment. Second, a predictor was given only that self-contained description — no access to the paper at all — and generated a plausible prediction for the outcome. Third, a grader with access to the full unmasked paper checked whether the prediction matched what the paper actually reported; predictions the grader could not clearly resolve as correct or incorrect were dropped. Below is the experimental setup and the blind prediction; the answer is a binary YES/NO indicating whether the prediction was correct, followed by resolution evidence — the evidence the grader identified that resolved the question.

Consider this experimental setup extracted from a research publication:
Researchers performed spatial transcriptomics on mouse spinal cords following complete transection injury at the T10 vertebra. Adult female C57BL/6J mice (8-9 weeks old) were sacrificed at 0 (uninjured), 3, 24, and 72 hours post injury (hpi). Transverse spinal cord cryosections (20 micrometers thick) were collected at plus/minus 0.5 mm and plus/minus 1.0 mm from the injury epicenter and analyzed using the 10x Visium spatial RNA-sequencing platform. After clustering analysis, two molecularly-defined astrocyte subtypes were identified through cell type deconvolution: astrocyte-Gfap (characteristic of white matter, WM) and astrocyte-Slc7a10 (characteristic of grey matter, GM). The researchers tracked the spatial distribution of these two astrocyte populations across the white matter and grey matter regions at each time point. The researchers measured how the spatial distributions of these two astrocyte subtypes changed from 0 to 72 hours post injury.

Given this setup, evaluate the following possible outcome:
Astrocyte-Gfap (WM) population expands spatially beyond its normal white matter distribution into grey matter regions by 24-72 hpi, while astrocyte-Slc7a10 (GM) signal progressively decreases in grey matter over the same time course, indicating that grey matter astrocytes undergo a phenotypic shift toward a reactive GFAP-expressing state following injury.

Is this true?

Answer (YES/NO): NO